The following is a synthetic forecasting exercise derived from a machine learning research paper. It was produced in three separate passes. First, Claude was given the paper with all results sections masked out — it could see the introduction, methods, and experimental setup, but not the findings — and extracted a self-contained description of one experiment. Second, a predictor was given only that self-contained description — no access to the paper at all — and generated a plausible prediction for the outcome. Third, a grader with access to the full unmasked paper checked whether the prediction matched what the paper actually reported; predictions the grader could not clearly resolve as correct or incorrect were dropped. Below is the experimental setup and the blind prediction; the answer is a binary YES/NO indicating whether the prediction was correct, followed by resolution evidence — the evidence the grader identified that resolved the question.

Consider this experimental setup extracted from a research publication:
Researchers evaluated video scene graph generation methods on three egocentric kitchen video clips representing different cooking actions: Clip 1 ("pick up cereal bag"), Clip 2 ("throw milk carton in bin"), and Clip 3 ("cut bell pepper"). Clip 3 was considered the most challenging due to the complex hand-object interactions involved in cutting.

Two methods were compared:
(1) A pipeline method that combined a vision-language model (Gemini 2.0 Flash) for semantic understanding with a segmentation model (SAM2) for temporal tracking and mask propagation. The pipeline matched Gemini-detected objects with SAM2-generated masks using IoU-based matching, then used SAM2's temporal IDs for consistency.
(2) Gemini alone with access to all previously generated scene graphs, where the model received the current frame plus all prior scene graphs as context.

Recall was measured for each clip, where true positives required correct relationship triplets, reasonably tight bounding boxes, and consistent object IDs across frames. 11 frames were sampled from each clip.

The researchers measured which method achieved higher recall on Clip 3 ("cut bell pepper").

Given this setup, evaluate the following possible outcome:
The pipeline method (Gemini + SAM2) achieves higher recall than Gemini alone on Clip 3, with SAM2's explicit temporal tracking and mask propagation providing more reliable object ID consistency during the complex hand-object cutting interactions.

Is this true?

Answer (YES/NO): NO